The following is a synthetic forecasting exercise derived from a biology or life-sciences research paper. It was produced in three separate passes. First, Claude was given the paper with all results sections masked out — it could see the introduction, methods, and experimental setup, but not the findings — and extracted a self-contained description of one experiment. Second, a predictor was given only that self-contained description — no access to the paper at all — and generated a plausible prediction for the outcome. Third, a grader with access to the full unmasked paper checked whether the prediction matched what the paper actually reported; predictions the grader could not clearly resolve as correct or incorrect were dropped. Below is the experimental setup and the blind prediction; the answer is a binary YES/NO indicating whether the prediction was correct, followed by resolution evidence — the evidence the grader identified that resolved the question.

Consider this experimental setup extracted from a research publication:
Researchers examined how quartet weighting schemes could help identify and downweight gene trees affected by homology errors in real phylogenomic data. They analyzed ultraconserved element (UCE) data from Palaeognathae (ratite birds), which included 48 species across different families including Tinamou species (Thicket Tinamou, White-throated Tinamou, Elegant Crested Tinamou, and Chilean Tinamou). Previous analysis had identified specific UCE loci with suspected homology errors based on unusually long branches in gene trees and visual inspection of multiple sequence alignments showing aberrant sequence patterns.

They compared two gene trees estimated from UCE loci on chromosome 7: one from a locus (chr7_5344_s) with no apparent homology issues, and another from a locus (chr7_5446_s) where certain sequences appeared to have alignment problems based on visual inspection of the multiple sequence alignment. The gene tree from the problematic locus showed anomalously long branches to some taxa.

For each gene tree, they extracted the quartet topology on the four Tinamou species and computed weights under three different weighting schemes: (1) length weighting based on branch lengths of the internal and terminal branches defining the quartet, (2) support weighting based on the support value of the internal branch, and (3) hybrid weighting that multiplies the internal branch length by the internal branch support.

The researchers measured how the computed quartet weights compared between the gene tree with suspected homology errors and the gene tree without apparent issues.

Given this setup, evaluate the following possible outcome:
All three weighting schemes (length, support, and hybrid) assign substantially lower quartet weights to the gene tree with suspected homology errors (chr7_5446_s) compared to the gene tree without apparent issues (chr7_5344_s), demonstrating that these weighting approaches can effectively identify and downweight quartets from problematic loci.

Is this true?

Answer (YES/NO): YES